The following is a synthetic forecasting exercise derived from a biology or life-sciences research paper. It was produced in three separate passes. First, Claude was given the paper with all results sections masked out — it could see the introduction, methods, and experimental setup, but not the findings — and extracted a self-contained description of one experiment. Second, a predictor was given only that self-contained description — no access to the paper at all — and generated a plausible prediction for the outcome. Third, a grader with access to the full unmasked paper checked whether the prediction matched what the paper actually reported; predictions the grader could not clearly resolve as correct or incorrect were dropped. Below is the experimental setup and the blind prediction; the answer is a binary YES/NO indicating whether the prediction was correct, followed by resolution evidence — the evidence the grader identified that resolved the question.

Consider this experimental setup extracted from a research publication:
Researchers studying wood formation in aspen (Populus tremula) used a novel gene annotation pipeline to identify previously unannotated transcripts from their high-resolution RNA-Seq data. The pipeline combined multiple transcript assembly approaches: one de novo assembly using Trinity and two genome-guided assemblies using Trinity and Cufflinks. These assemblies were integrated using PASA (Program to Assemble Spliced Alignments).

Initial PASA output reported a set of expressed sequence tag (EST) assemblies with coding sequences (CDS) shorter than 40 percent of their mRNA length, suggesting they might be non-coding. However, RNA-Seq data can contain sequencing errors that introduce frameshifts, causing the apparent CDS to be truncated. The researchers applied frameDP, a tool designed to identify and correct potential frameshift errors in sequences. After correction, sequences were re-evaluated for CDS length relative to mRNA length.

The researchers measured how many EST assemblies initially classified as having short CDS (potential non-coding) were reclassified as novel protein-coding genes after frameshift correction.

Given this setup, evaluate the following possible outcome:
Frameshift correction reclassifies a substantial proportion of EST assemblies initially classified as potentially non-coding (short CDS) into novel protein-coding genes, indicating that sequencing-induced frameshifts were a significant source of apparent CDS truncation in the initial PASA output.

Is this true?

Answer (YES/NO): NO